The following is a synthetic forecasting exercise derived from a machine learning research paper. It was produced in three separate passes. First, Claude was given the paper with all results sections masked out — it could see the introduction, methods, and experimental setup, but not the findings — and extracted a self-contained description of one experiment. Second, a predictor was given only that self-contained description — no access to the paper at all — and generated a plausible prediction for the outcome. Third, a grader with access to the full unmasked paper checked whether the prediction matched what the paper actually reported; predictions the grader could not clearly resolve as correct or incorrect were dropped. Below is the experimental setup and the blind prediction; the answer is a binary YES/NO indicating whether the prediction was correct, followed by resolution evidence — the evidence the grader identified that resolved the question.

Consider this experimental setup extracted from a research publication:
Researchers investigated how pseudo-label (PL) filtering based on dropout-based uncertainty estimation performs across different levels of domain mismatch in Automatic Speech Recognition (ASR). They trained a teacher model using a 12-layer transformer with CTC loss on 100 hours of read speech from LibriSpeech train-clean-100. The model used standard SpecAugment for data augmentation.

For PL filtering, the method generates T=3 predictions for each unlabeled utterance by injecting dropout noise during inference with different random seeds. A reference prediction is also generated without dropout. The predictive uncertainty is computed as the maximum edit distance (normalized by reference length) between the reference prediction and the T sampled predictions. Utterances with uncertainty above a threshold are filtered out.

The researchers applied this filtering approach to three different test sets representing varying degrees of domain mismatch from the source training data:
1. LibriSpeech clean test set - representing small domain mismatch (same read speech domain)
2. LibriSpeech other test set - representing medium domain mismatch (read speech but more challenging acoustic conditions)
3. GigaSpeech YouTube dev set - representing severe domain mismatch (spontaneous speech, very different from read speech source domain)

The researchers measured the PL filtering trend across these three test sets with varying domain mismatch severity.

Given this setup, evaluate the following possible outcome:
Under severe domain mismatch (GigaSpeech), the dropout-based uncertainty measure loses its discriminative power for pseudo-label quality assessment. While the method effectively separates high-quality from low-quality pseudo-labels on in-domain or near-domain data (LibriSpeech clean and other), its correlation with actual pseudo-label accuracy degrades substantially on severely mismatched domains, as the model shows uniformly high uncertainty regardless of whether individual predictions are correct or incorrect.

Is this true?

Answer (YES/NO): NO